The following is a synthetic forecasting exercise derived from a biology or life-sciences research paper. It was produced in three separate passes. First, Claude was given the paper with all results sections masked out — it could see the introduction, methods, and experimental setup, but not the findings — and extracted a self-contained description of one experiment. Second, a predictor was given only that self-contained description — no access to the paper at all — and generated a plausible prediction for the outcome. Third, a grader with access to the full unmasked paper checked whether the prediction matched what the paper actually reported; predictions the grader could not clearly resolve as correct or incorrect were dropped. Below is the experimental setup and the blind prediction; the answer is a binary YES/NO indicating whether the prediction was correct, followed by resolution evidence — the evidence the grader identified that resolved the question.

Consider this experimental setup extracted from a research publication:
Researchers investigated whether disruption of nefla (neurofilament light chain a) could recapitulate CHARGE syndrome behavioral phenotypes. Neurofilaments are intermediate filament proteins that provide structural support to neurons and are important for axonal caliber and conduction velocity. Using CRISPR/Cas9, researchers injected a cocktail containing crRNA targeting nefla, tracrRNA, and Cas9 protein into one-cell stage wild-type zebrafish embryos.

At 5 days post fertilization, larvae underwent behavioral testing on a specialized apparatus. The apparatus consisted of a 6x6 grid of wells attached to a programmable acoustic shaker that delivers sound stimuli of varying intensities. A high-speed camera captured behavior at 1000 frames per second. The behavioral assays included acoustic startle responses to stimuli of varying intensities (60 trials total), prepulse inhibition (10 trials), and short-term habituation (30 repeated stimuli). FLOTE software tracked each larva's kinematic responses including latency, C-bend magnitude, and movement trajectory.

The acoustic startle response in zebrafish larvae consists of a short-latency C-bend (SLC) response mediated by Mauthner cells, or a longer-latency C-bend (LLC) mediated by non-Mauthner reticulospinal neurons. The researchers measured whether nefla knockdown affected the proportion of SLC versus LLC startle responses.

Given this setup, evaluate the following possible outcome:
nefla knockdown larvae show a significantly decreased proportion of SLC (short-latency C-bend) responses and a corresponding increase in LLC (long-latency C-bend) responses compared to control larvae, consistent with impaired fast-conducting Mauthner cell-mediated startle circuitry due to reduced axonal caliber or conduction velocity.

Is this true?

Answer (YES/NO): NO